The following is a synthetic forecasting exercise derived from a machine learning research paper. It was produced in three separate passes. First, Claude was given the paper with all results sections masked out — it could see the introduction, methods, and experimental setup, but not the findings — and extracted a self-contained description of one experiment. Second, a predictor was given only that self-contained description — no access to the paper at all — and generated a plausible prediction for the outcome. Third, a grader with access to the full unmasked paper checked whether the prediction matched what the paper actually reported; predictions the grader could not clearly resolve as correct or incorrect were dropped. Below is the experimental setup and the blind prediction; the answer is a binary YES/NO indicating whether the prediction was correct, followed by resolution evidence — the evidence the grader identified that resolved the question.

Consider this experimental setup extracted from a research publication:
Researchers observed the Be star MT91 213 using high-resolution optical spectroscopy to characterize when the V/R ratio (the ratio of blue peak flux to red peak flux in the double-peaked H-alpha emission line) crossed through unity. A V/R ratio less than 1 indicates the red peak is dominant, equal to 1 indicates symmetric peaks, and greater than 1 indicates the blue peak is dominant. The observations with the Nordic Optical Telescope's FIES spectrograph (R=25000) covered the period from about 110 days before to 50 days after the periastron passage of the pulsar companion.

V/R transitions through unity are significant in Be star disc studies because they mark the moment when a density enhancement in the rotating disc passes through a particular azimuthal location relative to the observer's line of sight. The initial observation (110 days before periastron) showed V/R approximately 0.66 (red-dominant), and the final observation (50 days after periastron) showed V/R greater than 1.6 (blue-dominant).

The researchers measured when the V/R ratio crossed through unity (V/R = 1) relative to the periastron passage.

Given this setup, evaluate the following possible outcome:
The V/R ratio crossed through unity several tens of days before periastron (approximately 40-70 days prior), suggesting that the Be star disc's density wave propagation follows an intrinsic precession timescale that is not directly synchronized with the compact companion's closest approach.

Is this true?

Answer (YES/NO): YES